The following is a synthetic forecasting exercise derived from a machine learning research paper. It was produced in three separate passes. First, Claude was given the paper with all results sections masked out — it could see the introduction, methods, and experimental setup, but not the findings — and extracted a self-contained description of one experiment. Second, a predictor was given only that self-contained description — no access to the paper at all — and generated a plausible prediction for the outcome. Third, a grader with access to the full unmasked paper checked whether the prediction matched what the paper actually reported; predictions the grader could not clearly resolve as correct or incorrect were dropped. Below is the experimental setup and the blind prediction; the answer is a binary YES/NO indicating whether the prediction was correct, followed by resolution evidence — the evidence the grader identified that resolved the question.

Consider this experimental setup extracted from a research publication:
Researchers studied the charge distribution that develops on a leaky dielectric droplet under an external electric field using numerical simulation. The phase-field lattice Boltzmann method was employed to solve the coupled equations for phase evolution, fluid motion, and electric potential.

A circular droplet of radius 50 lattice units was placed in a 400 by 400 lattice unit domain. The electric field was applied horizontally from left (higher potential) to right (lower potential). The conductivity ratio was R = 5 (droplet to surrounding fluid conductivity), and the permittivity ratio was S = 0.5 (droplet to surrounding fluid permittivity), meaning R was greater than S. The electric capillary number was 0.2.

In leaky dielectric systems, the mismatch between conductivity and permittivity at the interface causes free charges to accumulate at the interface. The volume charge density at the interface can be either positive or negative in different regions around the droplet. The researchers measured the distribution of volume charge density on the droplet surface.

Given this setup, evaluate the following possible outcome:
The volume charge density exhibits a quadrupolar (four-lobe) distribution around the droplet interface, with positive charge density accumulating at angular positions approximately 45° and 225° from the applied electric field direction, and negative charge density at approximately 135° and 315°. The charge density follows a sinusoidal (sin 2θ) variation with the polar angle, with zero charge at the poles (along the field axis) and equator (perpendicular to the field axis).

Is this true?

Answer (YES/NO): NO